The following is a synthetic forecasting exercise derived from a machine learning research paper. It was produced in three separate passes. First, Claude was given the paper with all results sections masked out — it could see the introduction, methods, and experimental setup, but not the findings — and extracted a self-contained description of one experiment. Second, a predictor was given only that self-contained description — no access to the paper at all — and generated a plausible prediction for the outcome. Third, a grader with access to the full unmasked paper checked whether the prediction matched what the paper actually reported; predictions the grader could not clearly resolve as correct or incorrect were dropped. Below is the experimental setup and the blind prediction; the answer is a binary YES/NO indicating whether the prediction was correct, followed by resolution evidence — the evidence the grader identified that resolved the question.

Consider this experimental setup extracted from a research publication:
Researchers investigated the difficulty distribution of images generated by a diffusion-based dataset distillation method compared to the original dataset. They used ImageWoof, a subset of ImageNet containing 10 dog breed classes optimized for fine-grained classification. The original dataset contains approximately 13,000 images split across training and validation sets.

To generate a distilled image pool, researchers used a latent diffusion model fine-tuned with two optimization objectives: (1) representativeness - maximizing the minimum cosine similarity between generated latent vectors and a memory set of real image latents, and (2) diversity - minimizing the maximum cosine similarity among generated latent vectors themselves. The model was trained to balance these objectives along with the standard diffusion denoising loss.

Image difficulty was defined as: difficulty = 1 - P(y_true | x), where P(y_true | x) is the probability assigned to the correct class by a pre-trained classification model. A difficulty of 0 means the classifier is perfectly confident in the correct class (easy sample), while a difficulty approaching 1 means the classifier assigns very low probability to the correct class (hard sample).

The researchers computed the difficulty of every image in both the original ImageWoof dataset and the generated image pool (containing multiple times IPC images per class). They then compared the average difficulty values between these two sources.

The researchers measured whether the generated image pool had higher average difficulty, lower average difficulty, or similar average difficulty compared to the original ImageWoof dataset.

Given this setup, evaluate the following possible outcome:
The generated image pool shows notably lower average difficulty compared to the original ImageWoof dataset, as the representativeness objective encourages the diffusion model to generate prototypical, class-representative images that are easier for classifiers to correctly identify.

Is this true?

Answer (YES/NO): YES